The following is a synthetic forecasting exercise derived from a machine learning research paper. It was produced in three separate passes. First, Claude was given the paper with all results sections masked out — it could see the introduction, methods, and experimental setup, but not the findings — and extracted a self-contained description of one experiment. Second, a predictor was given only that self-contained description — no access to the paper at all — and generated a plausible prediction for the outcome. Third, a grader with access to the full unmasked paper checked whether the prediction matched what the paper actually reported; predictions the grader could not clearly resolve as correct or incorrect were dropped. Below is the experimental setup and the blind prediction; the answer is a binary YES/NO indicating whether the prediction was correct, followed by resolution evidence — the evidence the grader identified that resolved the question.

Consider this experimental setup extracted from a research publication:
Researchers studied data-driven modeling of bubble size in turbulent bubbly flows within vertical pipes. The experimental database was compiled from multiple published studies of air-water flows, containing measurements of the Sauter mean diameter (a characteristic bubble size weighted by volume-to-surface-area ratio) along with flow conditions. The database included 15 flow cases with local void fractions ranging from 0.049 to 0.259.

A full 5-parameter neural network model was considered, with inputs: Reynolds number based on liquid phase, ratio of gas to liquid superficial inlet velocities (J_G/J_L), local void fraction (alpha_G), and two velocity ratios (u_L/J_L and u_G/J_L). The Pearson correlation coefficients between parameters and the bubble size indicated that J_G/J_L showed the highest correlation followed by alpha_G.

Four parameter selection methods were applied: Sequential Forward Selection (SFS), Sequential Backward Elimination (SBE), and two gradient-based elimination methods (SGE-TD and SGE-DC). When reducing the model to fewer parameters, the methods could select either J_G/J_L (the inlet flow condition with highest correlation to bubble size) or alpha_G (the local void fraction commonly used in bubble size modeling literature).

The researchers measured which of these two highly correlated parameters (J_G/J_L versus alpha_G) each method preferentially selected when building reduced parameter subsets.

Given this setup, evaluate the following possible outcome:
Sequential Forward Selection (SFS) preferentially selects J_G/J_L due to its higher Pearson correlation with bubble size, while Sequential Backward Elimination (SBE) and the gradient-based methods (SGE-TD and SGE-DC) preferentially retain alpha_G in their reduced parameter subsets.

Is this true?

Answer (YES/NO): YES